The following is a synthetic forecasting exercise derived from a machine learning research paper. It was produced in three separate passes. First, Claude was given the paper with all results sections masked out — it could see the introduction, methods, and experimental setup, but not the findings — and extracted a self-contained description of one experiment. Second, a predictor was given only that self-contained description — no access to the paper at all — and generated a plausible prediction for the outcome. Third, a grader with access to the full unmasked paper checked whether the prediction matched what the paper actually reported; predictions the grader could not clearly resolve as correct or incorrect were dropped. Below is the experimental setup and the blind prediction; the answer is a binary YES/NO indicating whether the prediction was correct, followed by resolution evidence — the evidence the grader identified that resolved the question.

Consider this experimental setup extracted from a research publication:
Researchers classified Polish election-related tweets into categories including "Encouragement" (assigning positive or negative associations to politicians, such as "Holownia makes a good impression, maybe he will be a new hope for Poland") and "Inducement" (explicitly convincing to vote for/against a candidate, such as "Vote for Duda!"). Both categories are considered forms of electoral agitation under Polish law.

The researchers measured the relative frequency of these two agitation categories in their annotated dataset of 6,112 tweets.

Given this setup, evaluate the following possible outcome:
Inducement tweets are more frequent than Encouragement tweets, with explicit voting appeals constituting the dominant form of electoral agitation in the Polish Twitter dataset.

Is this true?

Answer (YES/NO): NO